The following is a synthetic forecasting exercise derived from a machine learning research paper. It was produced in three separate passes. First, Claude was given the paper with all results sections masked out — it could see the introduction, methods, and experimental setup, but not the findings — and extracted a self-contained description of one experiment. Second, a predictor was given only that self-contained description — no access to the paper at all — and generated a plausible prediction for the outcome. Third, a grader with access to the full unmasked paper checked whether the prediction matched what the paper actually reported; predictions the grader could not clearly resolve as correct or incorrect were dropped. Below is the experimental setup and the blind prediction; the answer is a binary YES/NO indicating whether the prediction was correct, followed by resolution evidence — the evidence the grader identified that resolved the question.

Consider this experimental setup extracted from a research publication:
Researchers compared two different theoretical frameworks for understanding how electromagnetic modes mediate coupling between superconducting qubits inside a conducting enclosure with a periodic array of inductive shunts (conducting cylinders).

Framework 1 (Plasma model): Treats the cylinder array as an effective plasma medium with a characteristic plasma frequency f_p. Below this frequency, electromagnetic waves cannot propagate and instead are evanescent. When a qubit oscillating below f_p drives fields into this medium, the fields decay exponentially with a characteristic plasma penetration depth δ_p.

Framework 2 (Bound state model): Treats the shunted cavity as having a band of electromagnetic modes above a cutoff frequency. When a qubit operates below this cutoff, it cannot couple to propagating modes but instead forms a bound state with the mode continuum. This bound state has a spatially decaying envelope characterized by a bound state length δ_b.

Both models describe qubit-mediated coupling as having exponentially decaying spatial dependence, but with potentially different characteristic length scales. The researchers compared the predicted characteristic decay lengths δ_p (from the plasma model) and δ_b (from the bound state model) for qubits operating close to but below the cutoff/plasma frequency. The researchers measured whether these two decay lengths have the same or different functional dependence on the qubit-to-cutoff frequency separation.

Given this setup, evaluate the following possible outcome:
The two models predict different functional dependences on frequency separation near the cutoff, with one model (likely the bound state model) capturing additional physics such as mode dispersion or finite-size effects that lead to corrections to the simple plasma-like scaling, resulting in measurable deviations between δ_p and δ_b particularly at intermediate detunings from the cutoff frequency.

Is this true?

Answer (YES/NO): NO